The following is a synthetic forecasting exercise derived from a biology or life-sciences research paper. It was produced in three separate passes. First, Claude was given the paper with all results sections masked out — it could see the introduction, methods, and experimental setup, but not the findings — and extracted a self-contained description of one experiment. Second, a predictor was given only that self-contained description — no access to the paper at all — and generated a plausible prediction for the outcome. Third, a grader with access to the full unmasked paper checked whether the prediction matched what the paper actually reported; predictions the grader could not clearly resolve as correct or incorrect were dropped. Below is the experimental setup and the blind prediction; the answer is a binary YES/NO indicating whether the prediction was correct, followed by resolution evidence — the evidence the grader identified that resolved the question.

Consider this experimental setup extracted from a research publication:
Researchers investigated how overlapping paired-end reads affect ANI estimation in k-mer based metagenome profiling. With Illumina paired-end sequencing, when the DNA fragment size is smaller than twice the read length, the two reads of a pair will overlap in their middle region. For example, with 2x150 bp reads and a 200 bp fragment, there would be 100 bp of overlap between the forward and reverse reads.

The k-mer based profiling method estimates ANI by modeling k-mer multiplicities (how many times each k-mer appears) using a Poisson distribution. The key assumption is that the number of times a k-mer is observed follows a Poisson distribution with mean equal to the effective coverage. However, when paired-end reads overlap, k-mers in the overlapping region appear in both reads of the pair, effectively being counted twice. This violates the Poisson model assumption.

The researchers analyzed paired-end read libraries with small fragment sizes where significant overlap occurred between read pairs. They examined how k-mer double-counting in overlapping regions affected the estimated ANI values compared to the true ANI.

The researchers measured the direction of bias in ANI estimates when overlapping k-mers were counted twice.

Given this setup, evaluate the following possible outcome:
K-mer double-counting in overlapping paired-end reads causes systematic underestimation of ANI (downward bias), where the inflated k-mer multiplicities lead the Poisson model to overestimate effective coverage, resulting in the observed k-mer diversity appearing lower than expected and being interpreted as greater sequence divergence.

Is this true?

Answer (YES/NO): YES